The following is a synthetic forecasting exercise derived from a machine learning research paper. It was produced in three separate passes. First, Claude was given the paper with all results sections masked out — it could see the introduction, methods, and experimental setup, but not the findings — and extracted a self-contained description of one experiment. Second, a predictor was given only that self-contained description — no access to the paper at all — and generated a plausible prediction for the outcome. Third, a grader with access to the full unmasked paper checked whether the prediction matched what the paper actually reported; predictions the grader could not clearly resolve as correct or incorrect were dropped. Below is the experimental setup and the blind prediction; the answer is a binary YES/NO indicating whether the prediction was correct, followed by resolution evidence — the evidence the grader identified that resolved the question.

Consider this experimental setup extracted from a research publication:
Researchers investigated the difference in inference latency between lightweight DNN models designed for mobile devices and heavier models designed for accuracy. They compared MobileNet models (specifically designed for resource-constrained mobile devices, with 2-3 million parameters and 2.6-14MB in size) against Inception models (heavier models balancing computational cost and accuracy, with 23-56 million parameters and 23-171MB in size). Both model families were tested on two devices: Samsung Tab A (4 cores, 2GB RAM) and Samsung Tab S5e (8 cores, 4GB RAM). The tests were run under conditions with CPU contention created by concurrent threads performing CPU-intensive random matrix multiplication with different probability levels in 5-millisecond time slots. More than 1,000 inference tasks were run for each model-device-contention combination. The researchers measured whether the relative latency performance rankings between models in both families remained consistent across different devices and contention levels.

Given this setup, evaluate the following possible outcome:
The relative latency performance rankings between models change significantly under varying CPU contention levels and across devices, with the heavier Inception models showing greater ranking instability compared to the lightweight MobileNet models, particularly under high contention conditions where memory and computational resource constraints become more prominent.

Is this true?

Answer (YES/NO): NO